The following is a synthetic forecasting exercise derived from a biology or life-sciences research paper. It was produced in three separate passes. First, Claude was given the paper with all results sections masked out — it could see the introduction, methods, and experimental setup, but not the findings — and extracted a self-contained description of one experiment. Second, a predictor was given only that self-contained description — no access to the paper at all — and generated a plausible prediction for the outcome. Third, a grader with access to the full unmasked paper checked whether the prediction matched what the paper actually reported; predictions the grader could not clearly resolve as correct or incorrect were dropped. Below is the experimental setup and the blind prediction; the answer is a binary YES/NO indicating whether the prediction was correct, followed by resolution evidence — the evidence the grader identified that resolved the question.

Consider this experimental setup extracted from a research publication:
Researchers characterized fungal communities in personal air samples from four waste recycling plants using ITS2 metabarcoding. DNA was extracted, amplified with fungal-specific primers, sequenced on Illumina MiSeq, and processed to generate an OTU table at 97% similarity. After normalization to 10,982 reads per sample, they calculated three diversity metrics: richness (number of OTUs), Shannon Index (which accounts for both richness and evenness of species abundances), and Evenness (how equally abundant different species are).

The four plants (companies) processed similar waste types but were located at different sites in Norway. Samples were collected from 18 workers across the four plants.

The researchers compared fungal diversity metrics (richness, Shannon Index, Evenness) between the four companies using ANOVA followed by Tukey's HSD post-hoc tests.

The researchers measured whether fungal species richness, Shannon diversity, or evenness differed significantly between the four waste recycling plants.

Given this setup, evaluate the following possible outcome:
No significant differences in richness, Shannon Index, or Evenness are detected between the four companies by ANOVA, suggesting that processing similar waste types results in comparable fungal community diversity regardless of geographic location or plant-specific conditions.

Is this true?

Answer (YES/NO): NO